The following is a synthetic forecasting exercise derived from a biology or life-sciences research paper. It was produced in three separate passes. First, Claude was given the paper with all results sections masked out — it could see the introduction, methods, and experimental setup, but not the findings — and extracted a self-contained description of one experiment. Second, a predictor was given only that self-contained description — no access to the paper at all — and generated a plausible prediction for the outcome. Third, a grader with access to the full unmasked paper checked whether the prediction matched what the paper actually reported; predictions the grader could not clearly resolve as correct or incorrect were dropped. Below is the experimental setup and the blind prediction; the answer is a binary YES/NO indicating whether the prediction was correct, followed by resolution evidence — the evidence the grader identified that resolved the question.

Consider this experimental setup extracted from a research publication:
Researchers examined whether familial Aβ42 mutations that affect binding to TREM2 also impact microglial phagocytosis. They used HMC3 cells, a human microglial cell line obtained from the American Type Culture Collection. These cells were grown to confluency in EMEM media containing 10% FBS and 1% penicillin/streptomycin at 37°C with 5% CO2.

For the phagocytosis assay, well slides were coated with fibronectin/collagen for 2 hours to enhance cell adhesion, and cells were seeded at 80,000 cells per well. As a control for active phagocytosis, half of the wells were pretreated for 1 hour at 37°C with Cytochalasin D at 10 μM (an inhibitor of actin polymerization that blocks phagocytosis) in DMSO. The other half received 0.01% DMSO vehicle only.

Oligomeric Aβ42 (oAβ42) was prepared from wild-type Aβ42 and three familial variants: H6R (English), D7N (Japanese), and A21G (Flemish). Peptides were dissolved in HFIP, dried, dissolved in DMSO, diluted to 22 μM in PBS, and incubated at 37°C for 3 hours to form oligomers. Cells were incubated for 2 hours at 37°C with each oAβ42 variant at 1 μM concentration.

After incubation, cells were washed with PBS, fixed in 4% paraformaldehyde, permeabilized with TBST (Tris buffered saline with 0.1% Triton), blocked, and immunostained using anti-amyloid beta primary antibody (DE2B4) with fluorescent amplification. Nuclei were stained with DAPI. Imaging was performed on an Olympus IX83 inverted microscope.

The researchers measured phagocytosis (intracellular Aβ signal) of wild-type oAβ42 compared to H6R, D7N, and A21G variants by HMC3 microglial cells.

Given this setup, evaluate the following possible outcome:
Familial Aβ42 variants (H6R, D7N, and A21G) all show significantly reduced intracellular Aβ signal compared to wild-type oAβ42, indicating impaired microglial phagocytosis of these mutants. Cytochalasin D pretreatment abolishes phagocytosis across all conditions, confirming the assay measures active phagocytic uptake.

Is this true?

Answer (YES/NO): NO